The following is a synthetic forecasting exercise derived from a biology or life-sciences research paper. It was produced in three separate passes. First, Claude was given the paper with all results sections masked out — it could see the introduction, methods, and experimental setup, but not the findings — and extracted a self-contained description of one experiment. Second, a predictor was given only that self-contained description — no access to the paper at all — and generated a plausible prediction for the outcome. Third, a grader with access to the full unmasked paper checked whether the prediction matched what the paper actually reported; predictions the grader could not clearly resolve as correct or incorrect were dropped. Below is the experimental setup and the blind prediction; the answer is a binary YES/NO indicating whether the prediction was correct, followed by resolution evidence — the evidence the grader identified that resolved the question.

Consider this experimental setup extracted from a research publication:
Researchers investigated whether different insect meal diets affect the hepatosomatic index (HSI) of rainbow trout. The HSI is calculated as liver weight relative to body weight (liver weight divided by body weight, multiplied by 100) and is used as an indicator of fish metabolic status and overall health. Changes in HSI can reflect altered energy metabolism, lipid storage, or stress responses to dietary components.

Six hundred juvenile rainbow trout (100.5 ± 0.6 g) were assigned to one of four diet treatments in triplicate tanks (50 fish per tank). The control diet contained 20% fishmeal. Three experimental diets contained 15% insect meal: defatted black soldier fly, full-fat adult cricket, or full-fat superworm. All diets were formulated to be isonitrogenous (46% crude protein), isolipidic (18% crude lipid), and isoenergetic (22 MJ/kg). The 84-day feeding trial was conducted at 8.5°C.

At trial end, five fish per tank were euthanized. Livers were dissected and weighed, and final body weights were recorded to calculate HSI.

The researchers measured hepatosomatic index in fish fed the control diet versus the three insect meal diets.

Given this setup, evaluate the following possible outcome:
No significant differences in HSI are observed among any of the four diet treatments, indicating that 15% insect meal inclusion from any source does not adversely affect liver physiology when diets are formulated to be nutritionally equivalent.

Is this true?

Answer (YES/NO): YES